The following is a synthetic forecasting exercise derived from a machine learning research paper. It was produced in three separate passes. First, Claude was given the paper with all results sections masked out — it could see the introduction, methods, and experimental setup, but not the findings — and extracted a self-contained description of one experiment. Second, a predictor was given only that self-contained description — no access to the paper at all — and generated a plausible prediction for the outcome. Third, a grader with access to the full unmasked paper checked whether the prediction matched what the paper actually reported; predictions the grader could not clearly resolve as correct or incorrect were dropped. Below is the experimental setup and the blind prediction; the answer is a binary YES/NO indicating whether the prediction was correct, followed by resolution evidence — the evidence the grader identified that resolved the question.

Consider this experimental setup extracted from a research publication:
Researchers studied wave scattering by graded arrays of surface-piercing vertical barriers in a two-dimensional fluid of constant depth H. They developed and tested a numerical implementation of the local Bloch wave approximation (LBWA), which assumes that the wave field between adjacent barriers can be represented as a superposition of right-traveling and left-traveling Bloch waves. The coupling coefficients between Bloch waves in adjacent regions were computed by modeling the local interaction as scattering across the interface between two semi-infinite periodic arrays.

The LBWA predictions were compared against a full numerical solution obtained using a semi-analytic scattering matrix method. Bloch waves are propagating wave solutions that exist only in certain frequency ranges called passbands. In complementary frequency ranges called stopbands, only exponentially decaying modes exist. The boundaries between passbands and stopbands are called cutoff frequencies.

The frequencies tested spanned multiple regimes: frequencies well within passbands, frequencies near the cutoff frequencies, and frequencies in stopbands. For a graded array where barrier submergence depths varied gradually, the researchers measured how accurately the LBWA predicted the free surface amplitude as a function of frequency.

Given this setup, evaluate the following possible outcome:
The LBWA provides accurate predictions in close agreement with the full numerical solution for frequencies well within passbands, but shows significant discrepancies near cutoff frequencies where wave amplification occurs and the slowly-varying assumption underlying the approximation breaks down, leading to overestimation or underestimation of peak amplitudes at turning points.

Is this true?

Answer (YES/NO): NO